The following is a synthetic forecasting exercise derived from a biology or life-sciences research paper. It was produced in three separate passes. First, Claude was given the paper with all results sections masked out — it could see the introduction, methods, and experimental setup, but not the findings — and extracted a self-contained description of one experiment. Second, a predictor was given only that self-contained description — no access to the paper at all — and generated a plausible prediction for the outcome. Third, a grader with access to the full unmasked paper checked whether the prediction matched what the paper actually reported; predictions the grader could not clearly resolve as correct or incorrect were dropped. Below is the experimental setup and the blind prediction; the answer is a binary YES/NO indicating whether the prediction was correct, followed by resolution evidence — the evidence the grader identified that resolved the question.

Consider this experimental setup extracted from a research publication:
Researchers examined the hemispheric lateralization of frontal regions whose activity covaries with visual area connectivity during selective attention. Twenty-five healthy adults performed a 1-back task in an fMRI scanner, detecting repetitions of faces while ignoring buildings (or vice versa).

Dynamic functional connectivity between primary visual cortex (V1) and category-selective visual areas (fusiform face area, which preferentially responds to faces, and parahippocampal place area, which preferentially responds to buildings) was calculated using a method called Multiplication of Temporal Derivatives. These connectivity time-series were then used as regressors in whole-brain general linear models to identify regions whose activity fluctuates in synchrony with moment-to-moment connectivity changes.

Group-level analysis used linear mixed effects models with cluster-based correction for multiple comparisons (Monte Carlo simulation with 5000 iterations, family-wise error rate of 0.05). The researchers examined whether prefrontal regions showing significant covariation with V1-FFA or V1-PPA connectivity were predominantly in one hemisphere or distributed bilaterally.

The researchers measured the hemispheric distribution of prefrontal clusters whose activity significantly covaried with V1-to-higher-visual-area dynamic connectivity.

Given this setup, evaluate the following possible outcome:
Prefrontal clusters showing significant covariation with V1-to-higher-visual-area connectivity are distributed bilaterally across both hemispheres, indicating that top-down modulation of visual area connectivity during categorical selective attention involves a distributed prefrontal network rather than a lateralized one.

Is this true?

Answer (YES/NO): YES